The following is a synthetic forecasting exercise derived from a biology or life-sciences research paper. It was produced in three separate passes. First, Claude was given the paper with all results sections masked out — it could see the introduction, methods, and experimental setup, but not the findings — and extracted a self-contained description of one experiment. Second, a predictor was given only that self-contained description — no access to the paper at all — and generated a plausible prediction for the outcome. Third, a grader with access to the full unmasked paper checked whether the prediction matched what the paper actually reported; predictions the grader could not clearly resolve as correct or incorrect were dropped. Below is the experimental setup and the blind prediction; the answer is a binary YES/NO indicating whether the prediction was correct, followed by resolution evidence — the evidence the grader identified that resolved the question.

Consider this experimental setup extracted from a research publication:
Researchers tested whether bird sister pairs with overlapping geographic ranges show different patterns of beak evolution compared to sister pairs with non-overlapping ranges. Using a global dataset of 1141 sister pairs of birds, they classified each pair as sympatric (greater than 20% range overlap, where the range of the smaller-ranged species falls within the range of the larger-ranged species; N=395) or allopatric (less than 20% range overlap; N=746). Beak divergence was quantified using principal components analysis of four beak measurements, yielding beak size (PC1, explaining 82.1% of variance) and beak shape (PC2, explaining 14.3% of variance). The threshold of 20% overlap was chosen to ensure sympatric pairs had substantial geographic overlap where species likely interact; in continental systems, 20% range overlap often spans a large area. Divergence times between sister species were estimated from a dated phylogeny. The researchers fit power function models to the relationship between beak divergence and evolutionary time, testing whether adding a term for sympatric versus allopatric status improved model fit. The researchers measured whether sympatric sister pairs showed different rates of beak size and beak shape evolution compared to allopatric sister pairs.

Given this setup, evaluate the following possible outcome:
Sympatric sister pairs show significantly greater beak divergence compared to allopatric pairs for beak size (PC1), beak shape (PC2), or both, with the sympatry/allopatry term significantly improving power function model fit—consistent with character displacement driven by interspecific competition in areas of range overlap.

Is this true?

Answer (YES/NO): YES